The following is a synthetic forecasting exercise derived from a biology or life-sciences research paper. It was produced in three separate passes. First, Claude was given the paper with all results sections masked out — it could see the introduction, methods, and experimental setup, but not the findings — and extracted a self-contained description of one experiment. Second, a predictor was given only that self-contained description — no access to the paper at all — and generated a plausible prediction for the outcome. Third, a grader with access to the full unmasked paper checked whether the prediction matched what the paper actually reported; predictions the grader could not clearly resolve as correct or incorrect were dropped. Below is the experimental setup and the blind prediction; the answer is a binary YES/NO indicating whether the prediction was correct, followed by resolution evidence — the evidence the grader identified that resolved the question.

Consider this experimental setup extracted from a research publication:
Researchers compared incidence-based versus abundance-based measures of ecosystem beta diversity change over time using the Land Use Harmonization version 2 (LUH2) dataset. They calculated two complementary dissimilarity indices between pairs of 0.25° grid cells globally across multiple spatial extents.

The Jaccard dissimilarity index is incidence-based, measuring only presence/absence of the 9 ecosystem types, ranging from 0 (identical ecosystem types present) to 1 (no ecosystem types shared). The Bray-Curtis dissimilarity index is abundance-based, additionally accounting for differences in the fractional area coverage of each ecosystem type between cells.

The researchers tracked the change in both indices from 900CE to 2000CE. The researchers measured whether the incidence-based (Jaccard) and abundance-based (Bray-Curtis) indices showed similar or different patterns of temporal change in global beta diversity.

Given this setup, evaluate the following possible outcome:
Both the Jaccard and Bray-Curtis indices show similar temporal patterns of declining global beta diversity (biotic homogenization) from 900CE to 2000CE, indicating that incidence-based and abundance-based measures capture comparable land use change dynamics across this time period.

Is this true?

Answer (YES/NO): NO